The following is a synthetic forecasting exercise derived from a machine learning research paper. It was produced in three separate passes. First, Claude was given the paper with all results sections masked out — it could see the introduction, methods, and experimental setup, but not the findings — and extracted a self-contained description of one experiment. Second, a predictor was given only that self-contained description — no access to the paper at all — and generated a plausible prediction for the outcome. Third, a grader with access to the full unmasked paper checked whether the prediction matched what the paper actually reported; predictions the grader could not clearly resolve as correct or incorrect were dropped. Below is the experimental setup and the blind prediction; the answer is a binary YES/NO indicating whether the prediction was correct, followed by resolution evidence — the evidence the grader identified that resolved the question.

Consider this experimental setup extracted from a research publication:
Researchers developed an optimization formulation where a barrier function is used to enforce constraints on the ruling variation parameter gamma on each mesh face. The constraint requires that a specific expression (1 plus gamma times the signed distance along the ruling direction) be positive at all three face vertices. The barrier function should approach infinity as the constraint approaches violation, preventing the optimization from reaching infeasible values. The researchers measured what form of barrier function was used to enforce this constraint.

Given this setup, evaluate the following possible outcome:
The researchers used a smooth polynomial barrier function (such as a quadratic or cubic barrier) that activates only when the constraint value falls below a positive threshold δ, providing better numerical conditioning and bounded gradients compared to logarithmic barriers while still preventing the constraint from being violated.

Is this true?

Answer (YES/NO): NO